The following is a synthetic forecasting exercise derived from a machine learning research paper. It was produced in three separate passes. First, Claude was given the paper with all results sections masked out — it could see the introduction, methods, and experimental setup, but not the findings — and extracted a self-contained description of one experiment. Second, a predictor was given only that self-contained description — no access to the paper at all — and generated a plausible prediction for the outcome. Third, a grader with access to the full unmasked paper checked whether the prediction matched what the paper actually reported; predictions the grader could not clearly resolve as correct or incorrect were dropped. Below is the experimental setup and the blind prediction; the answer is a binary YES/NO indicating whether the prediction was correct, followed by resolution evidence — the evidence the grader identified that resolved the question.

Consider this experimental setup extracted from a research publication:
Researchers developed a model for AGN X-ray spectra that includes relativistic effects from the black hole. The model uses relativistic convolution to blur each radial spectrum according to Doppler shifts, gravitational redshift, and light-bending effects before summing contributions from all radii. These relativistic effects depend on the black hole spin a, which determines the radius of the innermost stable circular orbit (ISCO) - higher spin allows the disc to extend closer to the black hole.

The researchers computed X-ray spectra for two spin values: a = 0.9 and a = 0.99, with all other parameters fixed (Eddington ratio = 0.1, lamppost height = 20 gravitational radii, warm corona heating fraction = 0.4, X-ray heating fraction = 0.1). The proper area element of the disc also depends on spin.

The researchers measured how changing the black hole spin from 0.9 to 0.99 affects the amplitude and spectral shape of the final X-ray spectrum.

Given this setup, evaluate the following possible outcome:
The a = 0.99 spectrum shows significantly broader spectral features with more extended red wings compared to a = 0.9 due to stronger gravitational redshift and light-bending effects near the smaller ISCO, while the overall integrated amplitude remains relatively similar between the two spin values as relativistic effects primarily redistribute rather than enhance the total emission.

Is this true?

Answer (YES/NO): NO